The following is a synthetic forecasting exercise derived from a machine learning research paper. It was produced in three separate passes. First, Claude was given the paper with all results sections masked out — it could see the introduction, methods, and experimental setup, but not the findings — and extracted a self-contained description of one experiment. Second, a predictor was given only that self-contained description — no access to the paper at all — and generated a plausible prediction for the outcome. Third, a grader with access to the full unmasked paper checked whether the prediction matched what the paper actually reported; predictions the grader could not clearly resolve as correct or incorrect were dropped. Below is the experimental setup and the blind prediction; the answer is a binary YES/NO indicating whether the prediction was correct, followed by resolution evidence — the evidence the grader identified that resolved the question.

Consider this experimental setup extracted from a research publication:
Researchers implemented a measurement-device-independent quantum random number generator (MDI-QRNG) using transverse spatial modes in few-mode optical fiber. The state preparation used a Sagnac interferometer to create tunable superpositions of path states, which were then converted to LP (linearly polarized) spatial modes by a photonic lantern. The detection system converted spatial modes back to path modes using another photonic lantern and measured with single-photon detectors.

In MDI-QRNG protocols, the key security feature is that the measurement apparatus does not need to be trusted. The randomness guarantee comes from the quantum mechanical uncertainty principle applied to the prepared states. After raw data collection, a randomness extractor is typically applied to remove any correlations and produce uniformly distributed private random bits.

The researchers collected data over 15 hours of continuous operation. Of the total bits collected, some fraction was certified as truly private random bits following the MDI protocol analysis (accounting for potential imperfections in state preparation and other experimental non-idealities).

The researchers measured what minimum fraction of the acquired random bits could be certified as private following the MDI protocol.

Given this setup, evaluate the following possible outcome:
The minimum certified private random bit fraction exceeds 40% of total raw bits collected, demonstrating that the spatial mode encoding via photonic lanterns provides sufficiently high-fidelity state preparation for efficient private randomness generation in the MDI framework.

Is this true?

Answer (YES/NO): YES